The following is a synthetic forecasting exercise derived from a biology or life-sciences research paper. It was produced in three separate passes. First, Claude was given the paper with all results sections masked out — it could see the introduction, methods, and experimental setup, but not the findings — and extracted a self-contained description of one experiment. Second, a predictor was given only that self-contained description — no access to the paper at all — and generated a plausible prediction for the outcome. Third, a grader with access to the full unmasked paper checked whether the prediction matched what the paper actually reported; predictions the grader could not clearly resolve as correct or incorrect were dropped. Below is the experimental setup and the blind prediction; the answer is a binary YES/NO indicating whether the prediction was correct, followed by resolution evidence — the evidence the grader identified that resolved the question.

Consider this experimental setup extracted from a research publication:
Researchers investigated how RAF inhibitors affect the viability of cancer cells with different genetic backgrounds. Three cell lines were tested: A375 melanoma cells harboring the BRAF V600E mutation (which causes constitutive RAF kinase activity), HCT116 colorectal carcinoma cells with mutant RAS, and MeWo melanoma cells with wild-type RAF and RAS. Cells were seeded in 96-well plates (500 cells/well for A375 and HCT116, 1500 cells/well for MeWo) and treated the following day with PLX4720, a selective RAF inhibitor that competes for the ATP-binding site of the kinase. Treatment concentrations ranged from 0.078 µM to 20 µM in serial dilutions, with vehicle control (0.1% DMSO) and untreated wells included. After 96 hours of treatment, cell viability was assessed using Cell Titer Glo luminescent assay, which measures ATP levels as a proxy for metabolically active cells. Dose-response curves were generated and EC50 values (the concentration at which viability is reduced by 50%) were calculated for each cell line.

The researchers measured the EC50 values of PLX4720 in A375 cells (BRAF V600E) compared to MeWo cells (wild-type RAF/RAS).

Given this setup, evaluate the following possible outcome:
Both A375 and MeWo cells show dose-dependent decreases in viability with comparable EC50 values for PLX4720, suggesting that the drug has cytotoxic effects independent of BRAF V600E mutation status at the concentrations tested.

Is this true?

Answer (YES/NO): NO